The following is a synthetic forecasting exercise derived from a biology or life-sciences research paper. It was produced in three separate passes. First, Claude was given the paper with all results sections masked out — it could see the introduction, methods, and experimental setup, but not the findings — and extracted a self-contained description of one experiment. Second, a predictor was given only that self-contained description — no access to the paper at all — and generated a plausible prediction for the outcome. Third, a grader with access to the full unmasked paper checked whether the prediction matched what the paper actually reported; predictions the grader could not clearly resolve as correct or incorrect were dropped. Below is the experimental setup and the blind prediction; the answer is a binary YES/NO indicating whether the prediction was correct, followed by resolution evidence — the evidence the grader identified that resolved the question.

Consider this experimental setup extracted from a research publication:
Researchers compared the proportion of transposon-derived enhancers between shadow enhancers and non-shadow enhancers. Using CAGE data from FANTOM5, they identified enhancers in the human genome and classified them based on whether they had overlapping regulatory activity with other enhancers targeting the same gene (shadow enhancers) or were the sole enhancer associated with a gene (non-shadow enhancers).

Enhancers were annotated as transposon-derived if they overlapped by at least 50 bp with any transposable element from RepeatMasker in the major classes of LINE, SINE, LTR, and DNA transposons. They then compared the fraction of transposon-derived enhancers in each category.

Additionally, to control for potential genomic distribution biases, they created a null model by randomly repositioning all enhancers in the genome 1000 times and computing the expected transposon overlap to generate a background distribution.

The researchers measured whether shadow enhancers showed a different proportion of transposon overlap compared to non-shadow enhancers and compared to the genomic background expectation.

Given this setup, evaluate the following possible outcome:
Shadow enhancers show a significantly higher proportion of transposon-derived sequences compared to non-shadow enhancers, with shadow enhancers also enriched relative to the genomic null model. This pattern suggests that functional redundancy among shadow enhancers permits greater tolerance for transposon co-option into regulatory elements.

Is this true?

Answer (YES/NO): NO